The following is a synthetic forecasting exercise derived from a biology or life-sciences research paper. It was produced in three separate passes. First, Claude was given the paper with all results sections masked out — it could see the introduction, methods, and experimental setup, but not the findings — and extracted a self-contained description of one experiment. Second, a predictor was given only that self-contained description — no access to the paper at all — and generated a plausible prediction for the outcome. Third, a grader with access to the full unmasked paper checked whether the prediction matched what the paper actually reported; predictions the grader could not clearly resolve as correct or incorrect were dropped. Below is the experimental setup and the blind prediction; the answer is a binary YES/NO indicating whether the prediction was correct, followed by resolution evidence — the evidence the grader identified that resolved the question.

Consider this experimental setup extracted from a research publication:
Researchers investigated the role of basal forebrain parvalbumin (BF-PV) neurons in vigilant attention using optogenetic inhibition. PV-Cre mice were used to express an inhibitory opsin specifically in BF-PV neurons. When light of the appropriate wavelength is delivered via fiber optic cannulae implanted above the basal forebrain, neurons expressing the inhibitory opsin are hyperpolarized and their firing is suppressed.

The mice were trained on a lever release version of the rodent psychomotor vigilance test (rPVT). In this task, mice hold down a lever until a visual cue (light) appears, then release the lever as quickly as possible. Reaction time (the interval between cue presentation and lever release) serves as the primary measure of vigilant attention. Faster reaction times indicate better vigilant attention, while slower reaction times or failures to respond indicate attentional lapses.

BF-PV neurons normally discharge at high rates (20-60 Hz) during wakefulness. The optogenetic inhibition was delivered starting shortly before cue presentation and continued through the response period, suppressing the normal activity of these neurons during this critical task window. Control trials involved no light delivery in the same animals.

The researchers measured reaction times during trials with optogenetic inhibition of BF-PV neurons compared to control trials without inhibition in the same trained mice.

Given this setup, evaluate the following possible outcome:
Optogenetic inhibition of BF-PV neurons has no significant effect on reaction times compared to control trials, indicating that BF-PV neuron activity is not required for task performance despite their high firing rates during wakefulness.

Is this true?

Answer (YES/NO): NO